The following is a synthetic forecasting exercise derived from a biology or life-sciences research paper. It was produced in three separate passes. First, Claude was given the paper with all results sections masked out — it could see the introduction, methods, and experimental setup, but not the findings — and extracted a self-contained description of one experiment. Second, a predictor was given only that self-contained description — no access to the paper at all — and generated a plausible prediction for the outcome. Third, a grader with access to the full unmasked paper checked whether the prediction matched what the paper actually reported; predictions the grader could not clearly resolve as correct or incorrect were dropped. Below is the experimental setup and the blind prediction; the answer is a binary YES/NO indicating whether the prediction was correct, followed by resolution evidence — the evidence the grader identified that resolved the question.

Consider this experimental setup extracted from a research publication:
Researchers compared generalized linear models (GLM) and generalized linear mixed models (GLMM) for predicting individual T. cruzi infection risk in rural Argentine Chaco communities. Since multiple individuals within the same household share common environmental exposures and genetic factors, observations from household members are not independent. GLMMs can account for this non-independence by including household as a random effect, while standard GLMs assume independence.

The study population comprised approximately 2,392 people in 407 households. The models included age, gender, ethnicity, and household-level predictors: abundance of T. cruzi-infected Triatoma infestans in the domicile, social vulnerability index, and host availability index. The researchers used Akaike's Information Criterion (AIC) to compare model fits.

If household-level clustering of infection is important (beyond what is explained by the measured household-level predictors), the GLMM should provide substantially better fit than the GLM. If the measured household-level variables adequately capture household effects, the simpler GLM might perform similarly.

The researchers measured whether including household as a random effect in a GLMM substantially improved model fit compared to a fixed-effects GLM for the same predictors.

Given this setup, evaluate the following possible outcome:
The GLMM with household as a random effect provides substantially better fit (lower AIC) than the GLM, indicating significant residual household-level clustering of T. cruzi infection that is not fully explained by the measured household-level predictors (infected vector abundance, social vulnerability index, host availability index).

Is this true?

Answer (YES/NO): YES